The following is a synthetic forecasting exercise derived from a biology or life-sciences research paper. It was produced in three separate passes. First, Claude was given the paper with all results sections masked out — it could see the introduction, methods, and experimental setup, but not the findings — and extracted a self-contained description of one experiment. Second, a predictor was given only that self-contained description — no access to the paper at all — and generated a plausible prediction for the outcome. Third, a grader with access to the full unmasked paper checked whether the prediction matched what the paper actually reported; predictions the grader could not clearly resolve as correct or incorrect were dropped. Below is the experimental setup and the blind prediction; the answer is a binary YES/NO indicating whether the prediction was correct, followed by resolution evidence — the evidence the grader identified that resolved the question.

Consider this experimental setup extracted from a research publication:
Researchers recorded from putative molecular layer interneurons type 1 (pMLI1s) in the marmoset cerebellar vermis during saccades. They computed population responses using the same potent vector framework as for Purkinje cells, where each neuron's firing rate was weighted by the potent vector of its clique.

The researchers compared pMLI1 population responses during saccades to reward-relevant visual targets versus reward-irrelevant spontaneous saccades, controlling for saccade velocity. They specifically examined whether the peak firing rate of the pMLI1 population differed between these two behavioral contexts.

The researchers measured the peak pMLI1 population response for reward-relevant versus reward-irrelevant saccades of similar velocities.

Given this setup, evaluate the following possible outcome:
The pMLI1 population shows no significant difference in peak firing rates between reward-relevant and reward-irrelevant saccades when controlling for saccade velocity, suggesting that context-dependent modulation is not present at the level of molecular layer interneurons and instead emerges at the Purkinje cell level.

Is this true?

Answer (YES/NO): NO